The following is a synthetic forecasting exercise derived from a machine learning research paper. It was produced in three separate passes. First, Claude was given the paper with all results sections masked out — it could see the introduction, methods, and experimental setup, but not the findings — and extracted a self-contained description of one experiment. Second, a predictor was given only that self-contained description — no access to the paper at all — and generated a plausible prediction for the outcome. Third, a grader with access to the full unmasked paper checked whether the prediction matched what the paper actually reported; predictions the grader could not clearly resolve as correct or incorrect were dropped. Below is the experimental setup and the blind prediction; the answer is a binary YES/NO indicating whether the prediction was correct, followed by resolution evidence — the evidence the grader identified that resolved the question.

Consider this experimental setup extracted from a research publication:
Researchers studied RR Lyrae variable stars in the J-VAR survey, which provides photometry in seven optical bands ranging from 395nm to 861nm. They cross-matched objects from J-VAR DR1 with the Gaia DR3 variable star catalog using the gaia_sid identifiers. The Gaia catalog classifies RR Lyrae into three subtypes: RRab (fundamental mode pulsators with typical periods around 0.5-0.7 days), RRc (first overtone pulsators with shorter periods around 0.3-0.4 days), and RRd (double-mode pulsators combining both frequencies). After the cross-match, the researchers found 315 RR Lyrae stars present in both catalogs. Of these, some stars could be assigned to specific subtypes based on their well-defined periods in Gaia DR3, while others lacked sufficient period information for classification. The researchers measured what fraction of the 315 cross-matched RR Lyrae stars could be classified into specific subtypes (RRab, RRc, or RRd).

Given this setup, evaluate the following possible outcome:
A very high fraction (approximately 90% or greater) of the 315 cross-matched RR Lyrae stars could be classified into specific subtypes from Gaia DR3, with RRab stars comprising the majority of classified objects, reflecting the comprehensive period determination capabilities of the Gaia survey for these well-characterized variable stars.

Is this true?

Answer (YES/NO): YES